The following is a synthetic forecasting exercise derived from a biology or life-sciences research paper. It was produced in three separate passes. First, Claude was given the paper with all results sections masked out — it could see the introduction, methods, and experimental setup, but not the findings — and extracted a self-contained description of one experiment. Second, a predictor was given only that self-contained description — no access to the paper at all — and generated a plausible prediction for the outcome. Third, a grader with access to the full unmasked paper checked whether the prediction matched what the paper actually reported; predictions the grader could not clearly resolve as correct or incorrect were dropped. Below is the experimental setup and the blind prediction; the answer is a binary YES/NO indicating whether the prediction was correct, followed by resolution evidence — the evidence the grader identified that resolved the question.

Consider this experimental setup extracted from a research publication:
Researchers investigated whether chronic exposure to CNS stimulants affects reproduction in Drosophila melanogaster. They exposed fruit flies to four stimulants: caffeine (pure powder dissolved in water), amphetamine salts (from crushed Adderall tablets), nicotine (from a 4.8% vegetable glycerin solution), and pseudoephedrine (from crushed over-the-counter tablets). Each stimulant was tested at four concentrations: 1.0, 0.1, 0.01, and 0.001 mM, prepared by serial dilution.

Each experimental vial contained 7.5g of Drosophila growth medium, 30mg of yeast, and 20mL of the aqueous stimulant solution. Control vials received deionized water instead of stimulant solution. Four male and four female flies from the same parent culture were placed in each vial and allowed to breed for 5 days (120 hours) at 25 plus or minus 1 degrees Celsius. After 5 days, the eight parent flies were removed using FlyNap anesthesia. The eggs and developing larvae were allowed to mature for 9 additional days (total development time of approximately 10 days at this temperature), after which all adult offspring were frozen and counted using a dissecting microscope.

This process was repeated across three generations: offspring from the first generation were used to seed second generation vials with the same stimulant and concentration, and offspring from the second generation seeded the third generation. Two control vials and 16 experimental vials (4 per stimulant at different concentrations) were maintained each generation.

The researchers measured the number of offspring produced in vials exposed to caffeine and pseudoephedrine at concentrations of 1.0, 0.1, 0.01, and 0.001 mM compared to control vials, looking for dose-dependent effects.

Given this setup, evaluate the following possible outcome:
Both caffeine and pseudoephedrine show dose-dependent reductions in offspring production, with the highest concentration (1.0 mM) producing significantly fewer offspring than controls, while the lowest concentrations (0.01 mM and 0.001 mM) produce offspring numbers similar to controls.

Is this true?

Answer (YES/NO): NO